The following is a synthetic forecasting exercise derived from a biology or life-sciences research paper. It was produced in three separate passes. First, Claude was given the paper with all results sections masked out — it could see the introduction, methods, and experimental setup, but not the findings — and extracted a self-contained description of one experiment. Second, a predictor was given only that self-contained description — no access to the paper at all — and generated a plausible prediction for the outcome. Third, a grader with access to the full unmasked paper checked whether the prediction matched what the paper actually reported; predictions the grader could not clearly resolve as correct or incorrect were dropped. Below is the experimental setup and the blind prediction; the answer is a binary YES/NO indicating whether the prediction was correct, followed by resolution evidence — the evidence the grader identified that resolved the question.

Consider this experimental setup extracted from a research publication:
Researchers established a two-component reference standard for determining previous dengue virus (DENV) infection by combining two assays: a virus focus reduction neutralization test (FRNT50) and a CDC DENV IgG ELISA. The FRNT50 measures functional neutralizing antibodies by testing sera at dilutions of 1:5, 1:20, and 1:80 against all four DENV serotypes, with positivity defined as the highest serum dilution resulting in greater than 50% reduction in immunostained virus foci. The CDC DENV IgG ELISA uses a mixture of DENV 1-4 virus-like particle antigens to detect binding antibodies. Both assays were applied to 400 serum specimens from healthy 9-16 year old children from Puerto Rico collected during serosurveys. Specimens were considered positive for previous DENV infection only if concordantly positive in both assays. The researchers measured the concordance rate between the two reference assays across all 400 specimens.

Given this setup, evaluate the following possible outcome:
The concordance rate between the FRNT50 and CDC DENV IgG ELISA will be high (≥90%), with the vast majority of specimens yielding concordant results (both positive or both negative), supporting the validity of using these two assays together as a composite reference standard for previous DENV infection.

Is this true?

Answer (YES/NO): YES